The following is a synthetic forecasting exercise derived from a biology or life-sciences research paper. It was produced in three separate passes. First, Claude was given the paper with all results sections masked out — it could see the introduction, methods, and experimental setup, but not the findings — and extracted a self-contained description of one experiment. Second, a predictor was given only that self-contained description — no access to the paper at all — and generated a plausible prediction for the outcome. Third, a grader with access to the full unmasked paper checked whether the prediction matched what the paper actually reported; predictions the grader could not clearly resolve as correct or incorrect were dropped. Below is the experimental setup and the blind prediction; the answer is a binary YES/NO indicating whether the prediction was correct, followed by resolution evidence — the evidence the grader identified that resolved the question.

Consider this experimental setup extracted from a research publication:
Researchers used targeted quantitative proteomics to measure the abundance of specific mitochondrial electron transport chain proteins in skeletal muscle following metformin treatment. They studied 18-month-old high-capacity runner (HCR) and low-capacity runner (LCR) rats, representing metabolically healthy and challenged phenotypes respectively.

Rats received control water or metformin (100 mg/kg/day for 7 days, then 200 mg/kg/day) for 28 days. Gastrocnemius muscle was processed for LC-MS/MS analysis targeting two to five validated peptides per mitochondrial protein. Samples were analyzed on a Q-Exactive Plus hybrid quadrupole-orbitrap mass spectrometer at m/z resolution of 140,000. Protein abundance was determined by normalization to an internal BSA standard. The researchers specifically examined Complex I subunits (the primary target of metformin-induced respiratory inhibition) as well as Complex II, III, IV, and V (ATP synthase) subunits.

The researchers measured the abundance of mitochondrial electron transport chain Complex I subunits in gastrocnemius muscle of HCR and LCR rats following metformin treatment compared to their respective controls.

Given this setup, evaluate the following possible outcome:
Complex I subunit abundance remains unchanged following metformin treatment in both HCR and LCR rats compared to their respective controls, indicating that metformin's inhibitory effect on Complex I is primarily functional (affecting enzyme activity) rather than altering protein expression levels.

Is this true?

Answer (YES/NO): YES